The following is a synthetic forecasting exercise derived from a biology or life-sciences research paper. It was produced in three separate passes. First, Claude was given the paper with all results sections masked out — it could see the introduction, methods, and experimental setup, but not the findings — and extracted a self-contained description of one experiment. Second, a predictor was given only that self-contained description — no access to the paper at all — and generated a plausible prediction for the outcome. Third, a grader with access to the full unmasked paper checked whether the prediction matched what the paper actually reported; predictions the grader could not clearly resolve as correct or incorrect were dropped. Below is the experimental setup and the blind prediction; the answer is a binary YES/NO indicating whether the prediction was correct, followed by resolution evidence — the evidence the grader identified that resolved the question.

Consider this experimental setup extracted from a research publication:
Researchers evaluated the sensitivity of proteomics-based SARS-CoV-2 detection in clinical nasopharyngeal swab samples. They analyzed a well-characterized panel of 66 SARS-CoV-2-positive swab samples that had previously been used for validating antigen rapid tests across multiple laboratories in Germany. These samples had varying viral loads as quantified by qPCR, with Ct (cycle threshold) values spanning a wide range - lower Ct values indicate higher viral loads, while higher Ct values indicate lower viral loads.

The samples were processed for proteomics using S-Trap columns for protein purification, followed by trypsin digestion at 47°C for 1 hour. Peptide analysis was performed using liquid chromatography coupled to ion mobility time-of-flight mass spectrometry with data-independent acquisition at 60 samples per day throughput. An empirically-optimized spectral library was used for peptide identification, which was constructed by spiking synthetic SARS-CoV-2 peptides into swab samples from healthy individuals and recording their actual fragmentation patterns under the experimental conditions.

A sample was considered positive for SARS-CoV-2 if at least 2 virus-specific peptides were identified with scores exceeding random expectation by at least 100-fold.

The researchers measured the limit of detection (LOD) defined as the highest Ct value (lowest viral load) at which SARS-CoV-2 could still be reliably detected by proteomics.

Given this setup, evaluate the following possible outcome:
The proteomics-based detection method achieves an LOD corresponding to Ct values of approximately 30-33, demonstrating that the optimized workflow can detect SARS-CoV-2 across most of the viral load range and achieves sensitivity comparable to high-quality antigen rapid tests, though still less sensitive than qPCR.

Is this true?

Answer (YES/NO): NO